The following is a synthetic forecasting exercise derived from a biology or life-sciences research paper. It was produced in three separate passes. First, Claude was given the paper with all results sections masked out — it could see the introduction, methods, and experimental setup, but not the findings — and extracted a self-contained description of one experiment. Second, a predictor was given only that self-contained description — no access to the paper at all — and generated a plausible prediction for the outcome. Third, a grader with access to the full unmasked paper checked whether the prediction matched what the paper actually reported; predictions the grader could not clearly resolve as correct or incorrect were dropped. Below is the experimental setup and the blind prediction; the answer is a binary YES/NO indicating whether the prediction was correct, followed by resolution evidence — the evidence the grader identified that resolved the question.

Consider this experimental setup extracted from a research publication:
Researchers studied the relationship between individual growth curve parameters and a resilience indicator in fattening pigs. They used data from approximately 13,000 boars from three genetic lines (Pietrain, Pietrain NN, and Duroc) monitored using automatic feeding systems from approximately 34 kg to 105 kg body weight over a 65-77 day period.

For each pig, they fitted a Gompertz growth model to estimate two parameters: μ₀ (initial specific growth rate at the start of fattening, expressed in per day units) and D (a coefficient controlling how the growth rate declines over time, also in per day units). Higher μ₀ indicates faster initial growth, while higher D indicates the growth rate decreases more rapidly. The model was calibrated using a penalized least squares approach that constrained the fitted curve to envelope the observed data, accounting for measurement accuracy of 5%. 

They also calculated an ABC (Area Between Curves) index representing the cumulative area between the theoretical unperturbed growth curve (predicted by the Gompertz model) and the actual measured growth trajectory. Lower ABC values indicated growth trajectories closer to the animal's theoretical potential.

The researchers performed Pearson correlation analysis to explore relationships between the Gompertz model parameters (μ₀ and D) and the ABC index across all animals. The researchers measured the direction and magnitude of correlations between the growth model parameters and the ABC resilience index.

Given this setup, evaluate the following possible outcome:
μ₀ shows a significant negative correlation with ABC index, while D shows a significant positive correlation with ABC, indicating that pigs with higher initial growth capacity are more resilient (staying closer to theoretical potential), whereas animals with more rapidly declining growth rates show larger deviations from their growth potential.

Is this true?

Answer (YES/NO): NO